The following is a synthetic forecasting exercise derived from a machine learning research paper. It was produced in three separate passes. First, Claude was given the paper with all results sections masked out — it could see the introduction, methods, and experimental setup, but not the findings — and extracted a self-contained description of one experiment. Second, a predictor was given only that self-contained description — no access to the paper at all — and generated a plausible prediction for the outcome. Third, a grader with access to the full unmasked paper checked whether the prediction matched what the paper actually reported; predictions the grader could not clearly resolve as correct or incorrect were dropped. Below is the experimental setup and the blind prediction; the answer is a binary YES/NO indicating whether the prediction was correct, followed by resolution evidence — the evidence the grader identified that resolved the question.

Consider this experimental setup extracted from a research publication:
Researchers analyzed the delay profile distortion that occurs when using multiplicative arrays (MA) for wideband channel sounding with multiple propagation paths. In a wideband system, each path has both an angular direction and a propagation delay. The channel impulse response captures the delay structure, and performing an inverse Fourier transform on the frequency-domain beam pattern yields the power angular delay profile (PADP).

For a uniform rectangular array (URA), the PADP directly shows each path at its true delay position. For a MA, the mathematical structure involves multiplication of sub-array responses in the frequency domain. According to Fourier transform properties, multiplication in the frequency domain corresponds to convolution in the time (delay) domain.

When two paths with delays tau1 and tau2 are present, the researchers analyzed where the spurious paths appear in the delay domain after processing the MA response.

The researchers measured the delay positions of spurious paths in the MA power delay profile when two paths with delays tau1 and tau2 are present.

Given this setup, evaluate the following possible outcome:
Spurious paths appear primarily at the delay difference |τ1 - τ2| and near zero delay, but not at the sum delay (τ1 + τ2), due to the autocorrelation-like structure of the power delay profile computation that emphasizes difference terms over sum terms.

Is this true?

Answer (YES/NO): NO